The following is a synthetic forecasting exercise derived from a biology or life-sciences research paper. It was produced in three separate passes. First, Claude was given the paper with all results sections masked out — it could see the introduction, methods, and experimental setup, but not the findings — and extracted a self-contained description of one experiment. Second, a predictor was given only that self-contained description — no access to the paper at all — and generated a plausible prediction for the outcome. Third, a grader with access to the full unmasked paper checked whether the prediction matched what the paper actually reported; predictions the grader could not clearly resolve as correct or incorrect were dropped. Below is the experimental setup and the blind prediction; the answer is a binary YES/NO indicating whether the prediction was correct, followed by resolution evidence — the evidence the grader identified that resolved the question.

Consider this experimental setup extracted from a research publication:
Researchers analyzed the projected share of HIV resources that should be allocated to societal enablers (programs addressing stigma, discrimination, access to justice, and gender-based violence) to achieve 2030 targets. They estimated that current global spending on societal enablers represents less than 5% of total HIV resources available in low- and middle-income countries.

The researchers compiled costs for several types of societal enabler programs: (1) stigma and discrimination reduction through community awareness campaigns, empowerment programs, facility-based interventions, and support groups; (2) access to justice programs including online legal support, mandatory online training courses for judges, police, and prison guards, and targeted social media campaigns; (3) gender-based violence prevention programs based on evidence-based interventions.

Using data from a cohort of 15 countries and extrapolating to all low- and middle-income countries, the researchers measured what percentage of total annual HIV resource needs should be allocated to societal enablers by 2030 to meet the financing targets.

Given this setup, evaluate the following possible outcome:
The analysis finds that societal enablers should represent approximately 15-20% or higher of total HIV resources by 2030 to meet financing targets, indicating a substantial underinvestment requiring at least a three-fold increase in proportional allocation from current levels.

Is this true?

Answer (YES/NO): NO